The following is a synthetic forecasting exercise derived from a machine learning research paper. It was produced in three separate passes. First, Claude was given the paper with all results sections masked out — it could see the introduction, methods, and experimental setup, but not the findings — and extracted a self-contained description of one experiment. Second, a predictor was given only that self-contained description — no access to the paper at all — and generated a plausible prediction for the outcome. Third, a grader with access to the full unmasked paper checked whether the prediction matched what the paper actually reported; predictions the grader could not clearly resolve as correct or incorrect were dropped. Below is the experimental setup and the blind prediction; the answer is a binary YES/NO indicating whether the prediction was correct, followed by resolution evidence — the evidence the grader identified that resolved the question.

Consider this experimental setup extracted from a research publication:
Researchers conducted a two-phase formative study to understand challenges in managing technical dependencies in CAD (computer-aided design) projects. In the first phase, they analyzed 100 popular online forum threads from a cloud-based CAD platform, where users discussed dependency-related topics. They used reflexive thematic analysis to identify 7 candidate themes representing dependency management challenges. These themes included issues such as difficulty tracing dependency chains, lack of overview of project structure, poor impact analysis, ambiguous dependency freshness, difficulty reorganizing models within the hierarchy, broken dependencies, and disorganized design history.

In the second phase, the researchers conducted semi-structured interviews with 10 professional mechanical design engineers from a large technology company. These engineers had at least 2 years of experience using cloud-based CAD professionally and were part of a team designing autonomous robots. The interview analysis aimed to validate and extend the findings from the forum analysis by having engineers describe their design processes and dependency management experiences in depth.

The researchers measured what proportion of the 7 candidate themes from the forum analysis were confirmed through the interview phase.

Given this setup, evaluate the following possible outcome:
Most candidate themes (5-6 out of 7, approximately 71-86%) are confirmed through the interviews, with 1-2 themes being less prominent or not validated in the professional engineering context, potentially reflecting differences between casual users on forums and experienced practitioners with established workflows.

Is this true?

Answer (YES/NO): YES